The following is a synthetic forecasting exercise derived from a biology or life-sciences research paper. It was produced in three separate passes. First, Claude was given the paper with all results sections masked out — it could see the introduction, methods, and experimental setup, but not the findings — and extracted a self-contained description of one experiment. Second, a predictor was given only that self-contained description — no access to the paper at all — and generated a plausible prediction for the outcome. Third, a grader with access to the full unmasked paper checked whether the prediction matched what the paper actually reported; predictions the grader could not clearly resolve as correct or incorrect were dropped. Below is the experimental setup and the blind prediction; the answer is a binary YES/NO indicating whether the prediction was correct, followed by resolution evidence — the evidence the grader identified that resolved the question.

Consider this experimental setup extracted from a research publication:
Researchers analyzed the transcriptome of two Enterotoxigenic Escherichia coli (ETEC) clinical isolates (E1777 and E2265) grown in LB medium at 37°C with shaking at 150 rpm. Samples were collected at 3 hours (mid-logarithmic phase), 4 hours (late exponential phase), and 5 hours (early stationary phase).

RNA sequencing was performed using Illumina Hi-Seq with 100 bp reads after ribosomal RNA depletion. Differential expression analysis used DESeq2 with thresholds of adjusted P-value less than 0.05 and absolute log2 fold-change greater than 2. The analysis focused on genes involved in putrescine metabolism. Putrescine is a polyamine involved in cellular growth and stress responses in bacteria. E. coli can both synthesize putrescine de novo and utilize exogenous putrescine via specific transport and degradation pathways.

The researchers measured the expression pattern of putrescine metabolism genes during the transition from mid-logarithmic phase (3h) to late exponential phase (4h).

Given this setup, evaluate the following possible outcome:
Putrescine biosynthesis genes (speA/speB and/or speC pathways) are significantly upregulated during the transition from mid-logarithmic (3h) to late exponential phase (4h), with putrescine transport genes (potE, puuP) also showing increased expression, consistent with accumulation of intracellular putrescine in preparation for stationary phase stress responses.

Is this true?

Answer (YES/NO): NO